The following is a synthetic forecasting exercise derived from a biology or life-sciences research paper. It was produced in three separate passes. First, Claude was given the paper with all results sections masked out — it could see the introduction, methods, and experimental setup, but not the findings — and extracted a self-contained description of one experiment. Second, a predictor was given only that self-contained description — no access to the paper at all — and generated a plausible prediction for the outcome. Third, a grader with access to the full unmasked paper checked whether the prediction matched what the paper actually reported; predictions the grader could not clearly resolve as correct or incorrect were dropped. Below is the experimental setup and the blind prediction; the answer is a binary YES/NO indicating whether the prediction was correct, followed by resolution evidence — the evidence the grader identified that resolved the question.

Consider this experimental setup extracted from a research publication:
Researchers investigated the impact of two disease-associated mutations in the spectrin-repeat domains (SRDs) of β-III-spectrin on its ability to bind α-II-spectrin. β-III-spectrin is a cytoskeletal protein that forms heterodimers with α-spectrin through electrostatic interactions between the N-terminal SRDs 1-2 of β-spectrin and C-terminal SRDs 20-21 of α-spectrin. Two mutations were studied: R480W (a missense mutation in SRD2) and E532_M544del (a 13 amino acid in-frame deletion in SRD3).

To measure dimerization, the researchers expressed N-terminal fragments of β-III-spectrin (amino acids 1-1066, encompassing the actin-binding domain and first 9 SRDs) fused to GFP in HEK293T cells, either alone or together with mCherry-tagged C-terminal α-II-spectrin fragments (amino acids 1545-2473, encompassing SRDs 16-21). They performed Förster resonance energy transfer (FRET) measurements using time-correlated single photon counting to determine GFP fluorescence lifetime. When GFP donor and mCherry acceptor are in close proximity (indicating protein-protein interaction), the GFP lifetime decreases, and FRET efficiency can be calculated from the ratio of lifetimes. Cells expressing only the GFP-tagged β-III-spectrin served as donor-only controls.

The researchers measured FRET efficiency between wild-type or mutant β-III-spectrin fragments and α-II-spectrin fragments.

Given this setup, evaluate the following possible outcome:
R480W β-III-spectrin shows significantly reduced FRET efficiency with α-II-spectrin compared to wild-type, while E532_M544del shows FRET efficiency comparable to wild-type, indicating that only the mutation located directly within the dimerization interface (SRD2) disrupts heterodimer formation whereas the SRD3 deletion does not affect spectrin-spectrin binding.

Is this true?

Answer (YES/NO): NO